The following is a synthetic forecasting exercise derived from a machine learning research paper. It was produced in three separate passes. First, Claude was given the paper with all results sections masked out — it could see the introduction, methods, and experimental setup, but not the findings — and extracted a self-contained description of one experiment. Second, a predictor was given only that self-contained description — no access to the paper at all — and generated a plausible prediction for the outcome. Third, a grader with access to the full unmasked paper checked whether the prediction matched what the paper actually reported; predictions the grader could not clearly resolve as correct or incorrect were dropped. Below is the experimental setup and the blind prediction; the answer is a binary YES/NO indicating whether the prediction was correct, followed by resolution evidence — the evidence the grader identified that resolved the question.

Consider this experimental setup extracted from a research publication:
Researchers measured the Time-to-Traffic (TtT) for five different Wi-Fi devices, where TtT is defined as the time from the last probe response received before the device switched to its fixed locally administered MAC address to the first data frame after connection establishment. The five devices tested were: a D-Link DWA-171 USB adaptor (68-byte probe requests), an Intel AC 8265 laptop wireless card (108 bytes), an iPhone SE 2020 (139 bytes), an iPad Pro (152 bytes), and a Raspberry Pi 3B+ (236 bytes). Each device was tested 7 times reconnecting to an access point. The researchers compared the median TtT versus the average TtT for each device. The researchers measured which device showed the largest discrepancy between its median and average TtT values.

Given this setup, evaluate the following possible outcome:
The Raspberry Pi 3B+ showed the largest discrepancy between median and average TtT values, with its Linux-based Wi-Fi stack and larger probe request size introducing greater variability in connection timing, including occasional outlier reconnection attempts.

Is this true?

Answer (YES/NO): YES